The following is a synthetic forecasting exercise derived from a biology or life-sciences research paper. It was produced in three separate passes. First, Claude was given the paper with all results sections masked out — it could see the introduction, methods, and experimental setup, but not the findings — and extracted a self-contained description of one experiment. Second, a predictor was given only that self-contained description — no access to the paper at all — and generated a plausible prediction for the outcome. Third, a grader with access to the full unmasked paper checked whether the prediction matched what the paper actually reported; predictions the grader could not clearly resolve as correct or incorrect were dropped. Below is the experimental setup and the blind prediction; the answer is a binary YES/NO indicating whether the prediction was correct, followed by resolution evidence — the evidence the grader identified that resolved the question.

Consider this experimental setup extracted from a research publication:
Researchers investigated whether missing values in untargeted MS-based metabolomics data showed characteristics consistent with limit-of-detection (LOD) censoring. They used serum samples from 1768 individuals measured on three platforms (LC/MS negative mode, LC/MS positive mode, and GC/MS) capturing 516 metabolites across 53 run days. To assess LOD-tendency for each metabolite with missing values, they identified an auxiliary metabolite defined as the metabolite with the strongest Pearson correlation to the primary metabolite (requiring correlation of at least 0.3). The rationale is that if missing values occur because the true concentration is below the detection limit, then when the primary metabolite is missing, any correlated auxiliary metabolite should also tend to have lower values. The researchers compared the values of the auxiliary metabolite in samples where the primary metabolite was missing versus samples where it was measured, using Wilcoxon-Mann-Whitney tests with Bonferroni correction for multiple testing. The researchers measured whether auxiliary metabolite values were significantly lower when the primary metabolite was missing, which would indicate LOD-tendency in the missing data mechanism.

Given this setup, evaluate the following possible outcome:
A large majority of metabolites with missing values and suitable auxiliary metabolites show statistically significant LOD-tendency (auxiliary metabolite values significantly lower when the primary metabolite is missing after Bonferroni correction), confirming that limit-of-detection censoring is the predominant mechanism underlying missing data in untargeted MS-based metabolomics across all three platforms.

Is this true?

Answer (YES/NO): NO